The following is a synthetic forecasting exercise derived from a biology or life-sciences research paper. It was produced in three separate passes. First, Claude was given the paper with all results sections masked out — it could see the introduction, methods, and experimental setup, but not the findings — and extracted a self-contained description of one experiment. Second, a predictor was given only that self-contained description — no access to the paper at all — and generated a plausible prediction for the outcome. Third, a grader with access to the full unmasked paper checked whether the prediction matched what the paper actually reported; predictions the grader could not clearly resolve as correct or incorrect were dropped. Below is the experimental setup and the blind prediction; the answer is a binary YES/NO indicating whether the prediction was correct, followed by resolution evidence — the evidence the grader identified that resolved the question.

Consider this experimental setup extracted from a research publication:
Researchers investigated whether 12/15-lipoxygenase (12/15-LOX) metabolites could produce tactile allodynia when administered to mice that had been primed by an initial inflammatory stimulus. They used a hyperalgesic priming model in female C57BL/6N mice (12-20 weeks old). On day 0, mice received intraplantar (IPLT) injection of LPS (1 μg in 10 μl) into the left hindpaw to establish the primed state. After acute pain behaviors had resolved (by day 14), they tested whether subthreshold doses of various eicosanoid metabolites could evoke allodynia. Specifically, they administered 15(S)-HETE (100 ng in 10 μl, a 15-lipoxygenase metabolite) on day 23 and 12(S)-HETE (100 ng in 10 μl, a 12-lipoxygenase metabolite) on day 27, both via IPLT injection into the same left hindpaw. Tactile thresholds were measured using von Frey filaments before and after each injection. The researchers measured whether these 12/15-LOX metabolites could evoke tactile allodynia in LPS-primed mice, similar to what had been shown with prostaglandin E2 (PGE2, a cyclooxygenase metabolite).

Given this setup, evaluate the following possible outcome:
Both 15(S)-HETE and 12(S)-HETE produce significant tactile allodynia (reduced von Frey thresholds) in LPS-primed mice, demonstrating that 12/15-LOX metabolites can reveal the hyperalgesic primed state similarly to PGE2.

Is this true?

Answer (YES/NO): YES